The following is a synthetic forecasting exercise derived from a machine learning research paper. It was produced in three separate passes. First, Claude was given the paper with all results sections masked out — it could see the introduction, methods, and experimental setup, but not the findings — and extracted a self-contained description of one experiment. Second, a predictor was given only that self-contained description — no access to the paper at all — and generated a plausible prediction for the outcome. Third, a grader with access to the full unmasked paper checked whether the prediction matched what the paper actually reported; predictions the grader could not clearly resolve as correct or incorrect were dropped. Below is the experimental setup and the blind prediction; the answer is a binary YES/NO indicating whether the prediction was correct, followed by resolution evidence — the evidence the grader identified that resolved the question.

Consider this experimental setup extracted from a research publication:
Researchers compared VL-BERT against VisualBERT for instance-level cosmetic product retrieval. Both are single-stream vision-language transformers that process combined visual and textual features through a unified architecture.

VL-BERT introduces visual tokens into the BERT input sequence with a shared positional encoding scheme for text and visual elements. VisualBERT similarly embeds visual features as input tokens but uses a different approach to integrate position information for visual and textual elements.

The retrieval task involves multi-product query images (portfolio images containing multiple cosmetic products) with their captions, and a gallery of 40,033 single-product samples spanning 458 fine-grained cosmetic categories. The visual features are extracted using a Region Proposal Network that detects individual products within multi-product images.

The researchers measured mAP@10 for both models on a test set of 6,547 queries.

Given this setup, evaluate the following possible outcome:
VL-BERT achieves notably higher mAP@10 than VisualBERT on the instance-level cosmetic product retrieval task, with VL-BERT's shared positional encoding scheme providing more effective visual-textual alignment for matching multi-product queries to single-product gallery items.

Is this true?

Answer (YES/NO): NO